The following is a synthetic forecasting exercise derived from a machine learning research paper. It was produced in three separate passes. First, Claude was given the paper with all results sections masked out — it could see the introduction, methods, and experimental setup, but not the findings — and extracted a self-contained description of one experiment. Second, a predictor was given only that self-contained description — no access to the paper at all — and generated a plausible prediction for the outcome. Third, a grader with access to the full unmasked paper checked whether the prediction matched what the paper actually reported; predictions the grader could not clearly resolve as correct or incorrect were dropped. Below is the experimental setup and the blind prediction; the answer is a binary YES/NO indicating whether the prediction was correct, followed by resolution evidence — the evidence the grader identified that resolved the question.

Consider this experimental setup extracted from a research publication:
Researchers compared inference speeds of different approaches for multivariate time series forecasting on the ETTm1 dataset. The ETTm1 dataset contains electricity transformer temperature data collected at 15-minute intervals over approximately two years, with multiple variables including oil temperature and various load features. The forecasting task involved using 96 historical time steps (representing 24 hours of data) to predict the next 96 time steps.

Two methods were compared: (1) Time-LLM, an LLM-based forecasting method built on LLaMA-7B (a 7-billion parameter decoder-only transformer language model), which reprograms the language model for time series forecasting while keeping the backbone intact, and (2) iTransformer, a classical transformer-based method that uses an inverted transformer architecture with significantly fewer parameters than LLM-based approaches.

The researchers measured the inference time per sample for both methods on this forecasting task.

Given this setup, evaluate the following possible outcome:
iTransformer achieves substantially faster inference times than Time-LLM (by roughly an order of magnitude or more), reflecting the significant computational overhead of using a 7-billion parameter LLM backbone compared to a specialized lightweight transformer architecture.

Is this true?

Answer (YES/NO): YES